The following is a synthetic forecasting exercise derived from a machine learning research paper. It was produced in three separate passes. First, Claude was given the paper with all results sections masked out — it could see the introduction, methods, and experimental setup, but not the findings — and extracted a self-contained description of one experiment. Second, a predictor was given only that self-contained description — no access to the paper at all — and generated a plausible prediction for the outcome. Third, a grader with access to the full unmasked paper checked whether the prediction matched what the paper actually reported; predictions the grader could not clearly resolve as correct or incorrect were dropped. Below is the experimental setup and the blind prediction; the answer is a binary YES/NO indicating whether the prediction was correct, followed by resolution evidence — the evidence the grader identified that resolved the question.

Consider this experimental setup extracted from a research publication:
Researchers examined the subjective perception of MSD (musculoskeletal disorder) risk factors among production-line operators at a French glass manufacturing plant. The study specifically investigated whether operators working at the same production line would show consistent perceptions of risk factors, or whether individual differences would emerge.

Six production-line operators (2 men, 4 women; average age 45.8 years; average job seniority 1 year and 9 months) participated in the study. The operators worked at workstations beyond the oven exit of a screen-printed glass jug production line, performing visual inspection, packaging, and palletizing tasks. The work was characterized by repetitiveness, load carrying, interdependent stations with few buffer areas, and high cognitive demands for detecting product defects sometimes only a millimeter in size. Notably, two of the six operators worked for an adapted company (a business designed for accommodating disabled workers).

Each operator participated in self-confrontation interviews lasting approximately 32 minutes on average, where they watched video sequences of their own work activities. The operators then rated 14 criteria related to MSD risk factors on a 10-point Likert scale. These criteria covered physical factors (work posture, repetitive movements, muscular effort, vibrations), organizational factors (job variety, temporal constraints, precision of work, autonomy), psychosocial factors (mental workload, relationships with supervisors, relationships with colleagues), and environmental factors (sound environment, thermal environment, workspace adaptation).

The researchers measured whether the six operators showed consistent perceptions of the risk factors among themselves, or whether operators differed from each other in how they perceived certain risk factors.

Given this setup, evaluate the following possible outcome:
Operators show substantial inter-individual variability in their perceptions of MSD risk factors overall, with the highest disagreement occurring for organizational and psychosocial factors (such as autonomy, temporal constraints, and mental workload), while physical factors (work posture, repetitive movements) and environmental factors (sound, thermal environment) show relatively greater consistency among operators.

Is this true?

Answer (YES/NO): NO